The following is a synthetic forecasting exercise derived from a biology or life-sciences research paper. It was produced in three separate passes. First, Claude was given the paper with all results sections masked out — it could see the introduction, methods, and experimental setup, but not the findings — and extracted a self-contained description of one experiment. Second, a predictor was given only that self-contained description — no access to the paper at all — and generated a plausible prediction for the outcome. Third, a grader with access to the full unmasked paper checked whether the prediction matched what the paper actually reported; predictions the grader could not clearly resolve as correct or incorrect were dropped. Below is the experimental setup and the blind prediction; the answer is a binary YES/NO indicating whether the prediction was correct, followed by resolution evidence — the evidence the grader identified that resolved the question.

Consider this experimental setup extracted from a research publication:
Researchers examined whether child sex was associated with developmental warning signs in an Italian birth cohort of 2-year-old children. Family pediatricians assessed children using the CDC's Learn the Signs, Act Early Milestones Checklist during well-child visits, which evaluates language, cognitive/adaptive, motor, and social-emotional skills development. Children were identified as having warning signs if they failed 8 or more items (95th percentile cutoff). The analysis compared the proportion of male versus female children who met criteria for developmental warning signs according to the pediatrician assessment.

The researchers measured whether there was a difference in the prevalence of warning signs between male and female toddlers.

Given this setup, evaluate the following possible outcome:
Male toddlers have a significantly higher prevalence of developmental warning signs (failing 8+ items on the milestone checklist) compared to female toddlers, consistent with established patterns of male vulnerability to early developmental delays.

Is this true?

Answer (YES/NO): YES